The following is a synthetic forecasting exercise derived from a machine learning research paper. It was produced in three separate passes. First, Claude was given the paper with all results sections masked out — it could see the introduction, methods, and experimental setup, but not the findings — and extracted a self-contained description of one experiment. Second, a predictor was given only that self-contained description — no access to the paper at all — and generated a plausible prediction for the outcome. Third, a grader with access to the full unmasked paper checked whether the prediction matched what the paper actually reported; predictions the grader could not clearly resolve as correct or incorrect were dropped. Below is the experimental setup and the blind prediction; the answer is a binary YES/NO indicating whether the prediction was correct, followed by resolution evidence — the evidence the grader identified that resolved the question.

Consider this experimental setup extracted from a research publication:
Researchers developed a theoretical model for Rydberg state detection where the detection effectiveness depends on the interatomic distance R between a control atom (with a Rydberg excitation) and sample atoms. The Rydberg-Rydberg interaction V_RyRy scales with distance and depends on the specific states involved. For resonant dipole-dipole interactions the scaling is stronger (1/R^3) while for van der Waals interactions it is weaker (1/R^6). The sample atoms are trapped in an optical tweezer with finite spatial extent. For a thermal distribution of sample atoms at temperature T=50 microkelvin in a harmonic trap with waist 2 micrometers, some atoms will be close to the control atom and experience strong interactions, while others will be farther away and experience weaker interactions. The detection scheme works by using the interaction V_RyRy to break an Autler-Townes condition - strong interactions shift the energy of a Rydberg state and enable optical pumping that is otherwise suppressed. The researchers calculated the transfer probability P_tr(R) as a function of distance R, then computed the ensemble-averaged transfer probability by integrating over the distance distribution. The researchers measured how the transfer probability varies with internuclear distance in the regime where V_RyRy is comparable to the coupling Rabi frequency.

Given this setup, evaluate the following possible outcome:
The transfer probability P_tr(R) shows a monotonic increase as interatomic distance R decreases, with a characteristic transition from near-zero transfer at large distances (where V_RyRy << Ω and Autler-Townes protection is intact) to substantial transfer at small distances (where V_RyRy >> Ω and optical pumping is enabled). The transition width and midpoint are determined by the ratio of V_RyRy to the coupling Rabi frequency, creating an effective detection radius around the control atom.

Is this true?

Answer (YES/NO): YES